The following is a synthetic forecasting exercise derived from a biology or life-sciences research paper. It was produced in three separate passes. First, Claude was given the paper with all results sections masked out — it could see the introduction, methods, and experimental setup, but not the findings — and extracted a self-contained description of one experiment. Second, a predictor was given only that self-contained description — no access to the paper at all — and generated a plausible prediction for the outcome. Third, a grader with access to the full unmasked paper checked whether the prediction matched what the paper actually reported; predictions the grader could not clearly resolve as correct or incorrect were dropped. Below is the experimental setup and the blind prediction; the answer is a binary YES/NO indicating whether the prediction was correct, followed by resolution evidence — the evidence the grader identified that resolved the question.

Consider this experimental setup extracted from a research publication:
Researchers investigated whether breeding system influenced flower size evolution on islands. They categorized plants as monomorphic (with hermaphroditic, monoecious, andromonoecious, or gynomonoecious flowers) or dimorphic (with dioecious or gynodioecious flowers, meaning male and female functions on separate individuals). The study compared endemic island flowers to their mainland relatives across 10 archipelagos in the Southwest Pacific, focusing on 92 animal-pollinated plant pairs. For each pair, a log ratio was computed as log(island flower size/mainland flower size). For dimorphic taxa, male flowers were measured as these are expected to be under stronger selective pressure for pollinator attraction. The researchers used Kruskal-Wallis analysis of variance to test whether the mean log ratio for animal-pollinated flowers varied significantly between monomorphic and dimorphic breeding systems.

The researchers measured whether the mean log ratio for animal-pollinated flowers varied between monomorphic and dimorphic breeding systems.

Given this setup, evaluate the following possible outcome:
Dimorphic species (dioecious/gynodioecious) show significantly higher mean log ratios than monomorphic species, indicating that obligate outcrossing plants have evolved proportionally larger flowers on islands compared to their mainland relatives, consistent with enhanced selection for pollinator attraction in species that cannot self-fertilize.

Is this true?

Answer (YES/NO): YES